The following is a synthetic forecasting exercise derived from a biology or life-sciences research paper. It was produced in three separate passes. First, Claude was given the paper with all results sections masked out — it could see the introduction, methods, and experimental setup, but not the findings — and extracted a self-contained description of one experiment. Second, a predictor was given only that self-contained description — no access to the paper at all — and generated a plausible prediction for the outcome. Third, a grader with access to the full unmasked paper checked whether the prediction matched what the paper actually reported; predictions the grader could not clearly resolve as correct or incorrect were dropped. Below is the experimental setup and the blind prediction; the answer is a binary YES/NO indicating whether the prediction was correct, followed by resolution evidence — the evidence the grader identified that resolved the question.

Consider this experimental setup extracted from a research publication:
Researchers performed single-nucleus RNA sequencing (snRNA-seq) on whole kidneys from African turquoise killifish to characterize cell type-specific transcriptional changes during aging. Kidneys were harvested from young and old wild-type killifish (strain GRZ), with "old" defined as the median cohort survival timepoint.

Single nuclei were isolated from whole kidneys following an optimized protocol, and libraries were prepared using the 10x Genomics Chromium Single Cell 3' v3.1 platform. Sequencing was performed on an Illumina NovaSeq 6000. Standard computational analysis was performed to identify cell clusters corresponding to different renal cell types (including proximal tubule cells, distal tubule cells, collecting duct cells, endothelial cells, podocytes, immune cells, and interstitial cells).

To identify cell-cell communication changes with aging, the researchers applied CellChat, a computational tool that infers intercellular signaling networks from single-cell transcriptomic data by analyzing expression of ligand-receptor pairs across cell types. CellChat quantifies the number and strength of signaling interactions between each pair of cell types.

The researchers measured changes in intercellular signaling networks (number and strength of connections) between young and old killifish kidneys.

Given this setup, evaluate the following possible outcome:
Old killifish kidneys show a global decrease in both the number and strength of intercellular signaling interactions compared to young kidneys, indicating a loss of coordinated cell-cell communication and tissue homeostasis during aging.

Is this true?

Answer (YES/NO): YES